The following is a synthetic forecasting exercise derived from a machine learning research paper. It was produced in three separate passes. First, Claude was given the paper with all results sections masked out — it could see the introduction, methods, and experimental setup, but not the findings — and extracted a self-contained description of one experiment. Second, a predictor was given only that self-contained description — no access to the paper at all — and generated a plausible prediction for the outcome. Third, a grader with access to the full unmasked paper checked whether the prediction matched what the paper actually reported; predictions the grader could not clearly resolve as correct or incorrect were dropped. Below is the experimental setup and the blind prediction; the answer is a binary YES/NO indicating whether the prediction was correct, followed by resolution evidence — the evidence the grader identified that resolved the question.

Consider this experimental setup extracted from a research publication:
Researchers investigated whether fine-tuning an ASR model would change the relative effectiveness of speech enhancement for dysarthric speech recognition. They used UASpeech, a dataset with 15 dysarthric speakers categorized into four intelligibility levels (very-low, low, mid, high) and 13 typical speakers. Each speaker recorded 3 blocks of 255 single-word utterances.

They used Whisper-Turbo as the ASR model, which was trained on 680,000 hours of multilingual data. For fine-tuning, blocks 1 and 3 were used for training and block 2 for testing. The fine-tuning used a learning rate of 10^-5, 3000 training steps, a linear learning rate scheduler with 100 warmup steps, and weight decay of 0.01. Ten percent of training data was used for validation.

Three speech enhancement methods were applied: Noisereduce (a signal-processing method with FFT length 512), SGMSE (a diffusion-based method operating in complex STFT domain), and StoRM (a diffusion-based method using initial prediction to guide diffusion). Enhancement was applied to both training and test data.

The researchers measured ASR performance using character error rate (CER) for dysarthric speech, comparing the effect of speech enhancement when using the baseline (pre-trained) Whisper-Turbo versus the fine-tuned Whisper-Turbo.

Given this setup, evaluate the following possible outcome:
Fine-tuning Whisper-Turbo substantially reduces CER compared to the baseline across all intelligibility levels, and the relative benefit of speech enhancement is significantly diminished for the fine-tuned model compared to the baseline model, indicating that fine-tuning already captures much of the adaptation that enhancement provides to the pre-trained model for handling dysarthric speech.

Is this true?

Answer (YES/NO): YES